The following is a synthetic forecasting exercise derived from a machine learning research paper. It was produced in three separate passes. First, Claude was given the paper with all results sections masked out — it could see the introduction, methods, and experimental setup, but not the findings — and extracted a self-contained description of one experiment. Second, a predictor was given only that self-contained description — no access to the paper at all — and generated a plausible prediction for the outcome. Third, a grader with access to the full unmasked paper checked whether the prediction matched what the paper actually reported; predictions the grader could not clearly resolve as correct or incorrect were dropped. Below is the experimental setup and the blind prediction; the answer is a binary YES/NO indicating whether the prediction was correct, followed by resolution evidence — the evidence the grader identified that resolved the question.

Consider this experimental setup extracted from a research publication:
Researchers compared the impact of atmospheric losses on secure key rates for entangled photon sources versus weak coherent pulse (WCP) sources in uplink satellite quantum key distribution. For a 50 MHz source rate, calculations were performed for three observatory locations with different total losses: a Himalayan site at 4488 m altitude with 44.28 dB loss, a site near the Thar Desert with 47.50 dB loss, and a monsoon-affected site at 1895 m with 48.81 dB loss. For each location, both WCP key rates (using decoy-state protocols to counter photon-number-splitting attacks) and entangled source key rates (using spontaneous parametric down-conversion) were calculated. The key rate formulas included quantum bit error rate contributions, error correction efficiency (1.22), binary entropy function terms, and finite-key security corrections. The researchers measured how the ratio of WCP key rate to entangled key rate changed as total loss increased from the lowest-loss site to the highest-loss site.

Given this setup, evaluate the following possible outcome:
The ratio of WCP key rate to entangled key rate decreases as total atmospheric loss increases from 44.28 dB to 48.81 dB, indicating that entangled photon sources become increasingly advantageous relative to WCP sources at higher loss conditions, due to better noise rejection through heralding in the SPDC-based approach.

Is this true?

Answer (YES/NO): NO